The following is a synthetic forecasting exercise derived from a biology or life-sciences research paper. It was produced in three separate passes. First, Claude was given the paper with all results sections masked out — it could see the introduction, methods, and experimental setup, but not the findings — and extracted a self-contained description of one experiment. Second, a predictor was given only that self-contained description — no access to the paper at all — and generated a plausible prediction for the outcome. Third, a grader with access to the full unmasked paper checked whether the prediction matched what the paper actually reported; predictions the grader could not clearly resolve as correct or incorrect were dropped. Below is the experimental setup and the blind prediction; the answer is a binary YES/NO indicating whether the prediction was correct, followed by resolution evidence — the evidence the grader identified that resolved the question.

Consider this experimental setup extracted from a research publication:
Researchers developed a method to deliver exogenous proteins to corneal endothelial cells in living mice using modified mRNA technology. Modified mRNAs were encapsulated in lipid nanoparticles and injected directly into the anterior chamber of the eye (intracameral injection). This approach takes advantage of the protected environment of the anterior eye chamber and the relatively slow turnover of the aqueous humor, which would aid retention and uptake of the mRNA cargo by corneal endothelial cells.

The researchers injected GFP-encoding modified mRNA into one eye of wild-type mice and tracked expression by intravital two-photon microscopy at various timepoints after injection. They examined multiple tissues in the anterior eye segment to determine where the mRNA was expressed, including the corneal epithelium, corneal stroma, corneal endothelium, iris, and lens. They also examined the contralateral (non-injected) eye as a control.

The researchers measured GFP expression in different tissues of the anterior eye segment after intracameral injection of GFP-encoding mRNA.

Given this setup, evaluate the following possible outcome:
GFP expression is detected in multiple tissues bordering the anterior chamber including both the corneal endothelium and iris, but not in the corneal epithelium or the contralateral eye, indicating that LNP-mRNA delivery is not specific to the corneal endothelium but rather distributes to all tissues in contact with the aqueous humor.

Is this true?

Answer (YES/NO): NO